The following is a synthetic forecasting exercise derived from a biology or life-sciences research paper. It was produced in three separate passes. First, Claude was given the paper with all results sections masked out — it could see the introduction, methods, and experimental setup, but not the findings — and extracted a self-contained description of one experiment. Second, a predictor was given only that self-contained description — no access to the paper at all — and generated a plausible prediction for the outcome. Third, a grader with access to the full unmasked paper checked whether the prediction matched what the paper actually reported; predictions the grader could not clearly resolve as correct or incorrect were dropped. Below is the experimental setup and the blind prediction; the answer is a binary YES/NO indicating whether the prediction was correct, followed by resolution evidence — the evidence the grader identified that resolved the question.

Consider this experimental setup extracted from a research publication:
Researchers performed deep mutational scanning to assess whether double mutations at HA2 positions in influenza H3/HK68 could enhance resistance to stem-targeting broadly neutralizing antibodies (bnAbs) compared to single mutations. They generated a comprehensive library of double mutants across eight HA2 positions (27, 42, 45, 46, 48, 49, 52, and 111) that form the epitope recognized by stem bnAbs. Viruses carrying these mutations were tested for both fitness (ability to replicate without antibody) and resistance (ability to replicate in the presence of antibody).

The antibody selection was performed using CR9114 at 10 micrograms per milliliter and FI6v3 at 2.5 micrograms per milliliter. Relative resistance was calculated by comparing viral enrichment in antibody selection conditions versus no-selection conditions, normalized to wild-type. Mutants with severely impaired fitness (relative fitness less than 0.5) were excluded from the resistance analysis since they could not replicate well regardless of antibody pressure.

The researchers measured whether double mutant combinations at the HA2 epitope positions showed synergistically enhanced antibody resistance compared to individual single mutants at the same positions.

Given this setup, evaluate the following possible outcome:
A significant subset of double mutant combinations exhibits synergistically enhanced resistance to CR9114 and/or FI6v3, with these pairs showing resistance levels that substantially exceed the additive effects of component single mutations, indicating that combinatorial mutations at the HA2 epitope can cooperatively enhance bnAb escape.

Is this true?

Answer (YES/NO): NO